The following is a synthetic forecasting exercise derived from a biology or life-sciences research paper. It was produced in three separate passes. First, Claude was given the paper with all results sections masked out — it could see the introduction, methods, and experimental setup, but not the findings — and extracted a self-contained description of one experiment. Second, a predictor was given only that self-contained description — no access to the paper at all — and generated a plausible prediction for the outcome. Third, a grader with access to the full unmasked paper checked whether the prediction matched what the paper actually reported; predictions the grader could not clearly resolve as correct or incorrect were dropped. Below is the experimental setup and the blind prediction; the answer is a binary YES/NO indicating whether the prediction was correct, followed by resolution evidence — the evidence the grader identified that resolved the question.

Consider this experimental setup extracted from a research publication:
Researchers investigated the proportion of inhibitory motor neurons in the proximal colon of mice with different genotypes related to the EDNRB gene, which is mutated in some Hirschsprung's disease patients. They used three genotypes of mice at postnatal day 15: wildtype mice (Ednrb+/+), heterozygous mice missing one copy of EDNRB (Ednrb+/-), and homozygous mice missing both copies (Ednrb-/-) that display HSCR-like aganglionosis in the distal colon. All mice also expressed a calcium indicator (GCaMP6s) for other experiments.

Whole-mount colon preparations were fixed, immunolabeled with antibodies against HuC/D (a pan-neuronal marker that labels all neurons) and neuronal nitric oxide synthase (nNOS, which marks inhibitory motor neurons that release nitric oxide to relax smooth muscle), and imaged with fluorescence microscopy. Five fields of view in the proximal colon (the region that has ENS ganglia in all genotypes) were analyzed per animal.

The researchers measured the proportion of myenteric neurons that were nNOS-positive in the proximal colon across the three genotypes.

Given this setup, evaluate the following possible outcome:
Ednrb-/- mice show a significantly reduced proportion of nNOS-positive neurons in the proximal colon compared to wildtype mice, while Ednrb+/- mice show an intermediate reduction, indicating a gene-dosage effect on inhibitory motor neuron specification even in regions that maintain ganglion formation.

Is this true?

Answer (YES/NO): NO